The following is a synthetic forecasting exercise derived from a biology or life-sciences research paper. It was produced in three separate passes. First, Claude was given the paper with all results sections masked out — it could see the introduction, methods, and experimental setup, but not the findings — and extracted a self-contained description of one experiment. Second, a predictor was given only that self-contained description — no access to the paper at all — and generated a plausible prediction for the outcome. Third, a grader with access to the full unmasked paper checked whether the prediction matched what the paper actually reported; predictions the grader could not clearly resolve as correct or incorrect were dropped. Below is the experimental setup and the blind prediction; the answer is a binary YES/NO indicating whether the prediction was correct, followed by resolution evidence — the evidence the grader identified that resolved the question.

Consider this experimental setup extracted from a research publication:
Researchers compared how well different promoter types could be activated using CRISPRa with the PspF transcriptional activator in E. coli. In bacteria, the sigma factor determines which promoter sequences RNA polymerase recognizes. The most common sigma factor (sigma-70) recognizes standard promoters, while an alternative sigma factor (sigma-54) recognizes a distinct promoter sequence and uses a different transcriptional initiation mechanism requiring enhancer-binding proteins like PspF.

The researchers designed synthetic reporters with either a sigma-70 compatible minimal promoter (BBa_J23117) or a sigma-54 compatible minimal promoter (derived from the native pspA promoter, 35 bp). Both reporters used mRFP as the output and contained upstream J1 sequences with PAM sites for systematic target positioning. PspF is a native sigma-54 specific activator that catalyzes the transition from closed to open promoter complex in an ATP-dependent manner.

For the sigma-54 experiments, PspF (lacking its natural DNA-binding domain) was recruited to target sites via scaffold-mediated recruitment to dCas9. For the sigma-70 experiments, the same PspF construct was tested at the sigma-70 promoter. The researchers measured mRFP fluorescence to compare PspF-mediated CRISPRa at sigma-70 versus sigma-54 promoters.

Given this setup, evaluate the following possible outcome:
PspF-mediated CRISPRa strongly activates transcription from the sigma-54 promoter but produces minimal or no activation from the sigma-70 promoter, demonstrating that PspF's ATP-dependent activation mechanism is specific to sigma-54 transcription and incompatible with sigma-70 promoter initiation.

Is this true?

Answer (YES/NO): YES